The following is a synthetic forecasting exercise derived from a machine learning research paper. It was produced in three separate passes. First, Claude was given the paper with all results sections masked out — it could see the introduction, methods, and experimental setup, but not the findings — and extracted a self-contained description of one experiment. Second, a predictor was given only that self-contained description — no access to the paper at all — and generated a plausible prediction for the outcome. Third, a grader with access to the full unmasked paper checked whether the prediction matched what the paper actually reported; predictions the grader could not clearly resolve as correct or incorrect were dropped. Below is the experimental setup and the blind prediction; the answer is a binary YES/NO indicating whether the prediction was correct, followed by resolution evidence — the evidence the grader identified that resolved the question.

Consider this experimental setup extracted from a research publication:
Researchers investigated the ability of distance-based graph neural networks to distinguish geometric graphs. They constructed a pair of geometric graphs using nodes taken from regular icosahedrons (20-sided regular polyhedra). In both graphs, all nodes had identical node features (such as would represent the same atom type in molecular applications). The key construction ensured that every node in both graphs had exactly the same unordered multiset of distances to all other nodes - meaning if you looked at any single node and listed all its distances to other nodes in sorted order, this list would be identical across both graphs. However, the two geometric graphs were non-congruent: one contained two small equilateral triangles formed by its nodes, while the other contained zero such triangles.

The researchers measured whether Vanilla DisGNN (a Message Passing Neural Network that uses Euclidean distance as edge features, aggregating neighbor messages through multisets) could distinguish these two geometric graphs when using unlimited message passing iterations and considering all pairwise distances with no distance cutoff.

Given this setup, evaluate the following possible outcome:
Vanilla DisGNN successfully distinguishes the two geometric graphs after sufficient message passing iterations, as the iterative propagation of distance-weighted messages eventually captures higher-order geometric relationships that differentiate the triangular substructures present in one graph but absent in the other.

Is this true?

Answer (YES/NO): NO